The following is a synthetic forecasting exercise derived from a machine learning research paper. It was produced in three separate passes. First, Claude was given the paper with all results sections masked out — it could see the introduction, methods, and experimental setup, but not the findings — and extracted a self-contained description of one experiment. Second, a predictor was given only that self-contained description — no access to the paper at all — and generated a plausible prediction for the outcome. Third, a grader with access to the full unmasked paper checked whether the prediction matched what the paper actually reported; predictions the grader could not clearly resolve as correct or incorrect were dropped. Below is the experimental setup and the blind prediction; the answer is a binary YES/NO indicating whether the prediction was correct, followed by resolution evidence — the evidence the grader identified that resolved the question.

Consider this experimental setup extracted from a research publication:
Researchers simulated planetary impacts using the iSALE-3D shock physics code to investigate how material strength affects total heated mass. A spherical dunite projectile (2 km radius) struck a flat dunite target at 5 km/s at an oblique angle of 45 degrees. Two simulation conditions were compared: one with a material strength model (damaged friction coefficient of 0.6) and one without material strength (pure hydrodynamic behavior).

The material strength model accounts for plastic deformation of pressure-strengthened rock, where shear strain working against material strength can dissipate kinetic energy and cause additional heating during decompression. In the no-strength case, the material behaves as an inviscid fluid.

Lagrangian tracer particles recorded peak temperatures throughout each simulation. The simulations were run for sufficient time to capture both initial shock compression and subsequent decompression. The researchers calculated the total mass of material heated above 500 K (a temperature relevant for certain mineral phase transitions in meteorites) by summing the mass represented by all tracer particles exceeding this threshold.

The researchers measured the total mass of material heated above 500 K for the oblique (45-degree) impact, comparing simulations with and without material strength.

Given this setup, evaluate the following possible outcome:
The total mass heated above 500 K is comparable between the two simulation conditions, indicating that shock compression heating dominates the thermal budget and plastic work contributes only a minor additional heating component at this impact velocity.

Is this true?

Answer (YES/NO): NO